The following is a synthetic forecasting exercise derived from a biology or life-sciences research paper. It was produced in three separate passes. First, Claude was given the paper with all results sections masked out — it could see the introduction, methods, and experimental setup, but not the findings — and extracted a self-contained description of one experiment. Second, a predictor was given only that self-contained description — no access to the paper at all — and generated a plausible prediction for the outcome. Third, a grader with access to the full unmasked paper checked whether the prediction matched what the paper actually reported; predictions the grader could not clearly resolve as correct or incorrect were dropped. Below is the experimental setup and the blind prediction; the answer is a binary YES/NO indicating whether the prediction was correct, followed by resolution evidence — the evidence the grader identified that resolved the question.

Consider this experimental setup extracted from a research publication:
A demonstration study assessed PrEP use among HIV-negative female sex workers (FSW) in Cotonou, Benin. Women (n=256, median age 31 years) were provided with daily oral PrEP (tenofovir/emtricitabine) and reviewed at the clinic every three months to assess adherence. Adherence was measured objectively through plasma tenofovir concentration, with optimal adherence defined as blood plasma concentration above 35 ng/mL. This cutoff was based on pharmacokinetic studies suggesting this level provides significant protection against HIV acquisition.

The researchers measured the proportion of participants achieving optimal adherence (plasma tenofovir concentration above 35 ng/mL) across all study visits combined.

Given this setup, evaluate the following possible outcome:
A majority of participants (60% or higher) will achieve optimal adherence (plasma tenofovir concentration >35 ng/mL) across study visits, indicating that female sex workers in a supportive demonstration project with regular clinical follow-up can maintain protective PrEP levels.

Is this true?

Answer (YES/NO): NO